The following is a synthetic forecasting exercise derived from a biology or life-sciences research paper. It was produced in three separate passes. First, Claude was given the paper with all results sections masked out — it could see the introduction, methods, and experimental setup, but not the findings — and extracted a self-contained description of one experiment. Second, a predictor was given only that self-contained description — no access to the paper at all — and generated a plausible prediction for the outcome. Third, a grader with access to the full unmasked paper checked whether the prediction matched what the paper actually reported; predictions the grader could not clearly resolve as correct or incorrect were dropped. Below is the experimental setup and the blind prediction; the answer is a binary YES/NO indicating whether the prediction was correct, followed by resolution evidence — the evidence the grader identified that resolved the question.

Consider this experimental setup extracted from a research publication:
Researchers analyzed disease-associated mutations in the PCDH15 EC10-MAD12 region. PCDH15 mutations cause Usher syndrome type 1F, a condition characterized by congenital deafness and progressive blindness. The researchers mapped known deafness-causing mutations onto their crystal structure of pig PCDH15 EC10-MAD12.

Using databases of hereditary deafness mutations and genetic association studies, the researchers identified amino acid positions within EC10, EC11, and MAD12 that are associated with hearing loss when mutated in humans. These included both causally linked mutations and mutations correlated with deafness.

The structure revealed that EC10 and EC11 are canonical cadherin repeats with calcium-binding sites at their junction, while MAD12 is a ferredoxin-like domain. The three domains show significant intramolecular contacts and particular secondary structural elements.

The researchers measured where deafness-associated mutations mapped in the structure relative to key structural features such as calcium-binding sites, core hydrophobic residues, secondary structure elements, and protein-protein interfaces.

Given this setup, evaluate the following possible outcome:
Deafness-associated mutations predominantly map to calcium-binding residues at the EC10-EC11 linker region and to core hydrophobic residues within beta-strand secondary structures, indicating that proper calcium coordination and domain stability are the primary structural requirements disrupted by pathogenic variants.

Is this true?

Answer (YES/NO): NO